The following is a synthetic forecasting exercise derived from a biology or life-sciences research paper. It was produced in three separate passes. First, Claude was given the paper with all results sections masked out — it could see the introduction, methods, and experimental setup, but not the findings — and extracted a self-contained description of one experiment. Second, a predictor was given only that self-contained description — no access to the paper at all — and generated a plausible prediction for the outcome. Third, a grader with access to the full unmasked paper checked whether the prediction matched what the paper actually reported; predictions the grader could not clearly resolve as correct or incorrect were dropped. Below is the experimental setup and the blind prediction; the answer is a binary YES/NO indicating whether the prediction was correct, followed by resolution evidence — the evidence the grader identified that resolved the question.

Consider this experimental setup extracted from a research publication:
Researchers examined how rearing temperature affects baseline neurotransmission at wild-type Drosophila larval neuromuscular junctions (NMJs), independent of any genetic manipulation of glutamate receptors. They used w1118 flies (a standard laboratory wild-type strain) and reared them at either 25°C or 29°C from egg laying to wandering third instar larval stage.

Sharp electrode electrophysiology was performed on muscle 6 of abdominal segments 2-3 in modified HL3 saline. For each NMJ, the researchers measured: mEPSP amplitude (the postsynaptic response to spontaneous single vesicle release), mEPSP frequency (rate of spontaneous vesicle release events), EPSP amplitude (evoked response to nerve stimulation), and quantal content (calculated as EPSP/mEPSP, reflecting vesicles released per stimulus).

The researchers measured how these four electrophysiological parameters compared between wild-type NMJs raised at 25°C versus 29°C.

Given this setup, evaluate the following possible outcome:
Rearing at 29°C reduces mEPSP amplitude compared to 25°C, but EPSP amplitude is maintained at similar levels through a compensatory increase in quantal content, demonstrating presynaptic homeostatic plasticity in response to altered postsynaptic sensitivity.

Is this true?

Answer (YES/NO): NO